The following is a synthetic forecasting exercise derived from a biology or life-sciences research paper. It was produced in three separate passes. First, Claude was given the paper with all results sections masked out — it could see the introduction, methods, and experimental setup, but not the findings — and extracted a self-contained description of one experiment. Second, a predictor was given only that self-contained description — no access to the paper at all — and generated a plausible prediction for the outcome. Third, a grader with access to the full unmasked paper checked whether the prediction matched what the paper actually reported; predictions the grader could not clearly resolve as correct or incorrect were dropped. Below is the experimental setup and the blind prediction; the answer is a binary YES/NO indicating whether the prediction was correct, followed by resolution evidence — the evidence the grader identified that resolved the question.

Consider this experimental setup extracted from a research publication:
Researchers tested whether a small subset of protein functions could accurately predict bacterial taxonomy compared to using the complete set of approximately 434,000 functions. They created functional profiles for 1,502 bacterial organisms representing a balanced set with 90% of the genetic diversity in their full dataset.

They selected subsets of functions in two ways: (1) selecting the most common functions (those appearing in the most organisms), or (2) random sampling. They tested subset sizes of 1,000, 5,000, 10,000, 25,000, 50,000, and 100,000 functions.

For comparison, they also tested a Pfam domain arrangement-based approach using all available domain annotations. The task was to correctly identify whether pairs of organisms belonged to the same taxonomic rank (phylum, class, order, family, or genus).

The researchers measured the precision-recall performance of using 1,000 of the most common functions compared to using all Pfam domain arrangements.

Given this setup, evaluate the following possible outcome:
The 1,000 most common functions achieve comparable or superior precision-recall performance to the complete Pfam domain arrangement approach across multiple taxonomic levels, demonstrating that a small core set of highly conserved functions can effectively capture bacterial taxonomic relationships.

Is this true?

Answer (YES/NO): YES